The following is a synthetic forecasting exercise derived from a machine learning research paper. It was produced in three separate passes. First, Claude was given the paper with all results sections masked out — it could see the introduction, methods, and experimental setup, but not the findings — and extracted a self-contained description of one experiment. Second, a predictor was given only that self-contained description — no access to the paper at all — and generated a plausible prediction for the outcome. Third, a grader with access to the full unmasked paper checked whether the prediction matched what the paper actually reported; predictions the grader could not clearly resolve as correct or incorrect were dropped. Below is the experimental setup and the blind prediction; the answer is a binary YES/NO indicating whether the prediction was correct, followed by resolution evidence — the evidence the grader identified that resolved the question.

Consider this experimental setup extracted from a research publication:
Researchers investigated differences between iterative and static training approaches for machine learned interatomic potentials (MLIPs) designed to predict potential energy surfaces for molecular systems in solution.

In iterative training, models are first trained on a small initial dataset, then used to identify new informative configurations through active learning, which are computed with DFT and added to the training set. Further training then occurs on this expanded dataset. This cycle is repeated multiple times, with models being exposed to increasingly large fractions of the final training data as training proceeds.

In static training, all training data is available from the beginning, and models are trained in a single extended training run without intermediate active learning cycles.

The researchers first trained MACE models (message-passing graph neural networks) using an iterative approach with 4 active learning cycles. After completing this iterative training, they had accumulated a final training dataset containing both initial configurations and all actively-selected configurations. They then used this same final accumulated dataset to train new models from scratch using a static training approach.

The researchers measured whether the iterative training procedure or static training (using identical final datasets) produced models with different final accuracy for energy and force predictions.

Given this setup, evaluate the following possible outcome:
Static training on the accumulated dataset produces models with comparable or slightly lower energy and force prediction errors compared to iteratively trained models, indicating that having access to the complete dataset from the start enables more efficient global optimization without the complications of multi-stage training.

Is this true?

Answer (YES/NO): YES